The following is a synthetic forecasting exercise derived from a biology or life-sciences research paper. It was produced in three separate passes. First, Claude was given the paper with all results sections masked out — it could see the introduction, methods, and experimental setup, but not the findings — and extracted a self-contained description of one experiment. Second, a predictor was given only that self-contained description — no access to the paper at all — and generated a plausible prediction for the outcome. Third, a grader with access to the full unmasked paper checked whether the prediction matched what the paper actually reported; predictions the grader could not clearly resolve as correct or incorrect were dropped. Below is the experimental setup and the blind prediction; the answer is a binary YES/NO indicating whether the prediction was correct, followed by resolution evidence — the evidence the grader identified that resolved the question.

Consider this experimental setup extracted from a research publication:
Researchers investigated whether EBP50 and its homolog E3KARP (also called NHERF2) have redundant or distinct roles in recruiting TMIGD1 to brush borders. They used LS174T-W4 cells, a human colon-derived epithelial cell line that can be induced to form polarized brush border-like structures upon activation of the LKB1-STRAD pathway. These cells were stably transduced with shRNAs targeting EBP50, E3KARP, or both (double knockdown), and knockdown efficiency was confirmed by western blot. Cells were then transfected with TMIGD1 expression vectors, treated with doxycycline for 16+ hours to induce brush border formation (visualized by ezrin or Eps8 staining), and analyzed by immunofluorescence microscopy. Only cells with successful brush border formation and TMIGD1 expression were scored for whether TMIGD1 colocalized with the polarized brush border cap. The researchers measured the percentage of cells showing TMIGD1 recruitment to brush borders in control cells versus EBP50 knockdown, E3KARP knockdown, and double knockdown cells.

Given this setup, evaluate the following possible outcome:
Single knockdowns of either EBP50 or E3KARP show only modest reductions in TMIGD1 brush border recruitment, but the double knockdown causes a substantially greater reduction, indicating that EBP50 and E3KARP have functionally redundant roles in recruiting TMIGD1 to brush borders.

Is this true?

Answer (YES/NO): YES